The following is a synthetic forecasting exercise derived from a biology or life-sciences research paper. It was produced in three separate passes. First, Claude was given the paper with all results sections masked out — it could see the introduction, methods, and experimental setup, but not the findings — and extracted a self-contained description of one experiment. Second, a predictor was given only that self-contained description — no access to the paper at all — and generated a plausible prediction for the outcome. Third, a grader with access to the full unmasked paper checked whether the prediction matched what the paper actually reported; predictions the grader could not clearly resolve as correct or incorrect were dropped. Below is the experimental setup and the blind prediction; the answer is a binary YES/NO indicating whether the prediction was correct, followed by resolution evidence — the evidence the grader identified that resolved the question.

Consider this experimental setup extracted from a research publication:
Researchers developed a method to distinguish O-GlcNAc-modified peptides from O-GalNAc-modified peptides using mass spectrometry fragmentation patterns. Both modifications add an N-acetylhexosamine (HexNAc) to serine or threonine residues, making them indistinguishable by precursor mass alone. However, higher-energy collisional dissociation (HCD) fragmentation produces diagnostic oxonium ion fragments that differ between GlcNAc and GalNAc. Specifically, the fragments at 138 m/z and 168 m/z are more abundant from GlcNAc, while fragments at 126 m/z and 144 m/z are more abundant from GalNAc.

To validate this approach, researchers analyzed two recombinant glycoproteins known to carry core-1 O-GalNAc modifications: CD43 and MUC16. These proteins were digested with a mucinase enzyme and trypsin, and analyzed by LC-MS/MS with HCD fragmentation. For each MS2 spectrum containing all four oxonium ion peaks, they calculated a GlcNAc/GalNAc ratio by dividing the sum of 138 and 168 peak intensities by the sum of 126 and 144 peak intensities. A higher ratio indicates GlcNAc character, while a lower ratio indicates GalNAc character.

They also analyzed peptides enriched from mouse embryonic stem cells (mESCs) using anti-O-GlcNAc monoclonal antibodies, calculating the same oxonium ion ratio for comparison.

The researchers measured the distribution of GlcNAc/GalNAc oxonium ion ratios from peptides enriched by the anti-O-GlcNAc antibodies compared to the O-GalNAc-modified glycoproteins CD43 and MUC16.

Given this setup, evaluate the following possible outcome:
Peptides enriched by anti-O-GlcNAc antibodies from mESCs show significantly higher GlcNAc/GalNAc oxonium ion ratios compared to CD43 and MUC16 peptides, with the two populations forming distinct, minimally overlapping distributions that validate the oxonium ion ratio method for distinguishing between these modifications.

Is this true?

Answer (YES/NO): NO